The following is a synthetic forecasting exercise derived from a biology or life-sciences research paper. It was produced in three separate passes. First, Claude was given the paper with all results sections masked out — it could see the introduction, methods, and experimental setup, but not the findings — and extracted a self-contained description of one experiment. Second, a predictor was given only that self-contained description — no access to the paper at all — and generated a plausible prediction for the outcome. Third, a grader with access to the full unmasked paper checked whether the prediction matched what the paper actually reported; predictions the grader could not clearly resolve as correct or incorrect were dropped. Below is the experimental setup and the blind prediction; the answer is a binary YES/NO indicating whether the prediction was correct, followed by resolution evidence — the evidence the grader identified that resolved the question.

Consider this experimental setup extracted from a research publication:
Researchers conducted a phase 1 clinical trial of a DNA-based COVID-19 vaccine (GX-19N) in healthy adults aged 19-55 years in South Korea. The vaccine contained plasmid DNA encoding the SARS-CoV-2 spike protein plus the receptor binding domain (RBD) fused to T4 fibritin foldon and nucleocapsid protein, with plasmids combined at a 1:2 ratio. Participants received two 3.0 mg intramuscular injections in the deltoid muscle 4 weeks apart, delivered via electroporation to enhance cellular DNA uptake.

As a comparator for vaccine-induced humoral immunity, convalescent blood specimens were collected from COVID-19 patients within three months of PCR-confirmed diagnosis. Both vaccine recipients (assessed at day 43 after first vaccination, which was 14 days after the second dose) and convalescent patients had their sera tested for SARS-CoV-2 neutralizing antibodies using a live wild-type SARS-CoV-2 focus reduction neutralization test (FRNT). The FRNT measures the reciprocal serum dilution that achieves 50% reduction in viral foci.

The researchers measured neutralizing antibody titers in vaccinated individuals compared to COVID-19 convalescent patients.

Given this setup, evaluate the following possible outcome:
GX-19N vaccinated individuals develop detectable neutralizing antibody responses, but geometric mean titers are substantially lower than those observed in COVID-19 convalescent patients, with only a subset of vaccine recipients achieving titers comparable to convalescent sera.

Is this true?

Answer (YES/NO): YES